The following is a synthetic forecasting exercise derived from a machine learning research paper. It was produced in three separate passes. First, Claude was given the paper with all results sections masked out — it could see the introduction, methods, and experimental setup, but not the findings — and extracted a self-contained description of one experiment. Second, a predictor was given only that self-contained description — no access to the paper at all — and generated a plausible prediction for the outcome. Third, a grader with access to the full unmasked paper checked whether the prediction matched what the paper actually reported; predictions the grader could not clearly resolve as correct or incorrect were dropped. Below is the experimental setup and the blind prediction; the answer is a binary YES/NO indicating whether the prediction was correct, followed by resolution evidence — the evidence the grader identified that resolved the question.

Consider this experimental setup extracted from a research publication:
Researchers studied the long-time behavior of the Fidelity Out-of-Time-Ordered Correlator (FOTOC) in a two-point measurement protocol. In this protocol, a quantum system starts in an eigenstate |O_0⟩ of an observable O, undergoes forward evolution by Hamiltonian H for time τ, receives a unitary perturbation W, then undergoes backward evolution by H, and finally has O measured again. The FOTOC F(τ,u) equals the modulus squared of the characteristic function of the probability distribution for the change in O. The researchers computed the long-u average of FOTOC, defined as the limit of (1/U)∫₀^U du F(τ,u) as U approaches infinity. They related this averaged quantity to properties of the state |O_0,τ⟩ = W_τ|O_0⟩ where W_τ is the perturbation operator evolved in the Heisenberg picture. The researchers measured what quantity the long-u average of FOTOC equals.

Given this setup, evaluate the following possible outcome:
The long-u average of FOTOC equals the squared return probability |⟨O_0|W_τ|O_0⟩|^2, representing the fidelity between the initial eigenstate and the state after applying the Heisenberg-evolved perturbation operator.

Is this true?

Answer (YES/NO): NO